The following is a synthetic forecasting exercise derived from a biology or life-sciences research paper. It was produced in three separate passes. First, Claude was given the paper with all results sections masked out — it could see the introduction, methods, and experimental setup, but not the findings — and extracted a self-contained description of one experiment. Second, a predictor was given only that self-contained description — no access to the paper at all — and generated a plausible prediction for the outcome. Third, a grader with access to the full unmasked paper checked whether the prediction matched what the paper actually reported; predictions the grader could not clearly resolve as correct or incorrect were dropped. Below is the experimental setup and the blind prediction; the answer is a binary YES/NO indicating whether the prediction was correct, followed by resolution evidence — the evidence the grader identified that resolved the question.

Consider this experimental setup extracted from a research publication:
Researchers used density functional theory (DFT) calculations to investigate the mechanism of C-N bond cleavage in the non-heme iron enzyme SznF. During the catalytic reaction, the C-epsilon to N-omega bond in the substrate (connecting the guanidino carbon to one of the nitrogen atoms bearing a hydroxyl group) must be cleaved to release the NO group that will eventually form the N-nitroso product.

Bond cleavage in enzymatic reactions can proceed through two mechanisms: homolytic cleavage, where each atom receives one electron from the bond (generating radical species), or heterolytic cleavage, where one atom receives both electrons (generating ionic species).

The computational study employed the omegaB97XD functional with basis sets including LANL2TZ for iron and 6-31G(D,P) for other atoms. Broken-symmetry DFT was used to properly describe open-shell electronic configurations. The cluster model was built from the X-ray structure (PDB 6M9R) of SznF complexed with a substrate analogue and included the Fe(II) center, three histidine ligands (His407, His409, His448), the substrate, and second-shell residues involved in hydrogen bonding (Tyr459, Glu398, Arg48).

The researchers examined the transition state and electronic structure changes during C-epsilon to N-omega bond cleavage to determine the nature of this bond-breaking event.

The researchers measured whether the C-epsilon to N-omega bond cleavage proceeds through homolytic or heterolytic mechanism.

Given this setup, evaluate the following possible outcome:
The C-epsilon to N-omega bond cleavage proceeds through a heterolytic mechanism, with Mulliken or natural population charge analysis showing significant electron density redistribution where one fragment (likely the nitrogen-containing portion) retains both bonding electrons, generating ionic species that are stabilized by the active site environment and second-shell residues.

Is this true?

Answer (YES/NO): NO